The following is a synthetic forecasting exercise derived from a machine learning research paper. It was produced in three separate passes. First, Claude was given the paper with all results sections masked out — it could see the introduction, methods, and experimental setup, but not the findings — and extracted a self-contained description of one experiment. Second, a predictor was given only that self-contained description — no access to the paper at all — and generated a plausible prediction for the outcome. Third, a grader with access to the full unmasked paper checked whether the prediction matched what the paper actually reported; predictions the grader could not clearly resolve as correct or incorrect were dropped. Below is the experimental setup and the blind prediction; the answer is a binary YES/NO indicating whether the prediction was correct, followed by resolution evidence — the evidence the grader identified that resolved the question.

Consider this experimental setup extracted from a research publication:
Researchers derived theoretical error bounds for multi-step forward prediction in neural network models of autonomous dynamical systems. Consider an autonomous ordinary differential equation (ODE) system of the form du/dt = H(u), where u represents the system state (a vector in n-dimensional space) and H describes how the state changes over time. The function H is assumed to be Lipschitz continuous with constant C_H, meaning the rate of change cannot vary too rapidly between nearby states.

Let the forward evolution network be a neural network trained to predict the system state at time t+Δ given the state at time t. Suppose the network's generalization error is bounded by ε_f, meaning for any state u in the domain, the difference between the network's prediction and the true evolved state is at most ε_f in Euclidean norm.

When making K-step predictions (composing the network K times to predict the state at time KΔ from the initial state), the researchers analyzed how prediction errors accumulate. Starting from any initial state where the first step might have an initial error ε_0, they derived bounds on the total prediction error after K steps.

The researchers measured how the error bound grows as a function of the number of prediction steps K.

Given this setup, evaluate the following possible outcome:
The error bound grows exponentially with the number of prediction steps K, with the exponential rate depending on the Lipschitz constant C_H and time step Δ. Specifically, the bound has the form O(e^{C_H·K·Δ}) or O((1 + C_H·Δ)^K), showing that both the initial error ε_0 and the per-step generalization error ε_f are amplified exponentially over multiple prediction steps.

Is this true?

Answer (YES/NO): YES